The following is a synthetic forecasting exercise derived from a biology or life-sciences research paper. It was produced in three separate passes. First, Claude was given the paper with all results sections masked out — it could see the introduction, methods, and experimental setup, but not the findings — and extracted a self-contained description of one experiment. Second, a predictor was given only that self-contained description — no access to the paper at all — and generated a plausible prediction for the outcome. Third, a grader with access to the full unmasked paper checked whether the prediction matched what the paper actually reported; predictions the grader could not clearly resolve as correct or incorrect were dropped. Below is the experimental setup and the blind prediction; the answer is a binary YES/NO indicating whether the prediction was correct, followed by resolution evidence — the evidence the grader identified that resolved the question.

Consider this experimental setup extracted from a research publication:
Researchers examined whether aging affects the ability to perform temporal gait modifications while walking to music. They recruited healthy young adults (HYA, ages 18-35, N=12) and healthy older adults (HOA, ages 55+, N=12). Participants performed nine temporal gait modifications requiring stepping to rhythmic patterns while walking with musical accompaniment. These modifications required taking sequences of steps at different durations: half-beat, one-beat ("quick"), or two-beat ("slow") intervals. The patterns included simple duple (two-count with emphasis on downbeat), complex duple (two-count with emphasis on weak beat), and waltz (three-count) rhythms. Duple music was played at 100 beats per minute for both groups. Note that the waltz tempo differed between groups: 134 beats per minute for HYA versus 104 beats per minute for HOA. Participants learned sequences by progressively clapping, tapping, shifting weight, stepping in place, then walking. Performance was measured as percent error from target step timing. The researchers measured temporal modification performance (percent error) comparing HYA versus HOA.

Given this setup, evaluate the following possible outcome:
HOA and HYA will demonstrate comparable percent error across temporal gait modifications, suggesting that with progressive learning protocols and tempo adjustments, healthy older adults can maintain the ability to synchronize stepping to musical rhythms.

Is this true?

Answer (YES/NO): YES